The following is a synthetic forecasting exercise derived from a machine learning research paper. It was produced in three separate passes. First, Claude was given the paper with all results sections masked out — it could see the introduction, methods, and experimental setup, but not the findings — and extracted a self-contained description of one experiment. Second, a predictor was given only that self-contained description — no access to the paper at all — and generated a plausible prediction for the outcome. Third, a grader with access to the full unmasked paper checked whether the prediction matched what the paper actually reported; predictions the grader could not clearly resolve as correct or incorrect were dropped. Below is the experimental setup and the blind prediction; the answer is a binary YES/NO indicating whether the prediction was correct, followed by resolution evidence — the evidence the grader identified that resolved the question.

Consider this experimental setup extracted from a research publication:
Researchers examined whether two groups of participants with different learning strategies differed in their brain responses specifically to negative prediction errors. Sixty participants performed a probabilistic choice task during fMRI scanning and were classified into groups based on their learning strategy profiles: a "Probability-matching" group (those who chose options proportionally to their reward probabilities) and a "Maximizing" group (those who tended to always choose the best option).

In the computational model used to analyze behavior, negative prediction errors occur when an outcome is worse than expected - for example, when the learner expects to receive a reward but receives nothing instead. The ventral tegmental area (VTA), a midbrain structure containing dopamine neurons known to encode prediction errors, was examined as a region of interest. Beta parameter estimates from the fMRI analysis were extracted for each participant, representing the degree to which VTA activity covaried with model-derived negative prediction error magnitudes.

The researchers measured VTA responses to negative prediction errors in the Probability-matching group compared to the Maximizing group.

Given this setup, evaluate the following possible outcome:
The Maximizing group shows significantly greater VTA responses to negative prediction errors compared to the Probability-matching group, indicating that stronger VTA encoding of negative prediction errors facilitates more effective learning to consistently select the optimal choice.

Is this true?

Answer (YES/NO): NO